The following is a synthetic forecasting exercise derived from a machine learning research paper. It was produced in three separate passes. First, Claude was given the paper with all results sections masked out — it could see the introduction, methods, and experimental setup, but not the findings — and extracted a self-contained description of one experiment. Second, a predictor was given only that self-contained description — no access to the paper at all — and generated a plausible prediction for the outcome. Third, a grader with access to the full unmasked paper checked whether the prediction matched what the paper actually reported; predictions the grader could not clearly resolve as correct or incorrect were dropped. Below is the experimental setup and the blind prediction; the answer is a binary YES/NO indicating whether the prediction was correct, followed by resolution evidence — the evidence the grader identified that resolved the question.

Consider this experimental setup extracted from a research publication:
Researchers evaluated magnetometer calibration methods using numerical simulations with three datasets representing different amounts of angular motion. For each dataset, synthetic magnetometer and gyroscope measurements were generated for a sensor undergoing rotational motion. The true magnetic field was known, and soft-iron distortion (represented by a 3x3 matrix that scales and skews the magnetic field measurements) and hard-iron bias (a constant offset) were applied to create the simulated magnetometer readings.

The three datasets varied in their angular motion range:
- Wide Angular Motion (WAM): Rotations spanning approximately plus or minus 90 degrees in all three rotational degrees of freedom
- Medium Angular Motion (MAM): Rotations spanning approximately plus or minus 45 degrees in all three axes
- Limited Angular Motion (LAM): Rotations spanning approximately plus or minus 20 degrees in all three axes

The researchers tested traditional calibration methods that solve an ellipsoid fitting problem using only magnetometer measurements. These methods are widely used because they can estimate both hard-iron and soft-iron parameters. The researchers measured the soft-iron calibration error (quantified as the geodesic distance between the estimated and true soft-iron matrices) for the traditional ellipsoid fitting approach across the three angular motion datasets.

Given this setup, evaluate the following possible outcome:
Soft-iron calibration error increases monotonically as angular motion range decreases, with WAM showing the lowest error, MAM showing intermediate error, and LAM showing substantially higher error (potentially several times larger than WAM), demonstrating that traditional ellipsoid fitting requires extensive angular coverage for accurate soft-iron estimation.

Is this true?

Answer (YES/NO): NO